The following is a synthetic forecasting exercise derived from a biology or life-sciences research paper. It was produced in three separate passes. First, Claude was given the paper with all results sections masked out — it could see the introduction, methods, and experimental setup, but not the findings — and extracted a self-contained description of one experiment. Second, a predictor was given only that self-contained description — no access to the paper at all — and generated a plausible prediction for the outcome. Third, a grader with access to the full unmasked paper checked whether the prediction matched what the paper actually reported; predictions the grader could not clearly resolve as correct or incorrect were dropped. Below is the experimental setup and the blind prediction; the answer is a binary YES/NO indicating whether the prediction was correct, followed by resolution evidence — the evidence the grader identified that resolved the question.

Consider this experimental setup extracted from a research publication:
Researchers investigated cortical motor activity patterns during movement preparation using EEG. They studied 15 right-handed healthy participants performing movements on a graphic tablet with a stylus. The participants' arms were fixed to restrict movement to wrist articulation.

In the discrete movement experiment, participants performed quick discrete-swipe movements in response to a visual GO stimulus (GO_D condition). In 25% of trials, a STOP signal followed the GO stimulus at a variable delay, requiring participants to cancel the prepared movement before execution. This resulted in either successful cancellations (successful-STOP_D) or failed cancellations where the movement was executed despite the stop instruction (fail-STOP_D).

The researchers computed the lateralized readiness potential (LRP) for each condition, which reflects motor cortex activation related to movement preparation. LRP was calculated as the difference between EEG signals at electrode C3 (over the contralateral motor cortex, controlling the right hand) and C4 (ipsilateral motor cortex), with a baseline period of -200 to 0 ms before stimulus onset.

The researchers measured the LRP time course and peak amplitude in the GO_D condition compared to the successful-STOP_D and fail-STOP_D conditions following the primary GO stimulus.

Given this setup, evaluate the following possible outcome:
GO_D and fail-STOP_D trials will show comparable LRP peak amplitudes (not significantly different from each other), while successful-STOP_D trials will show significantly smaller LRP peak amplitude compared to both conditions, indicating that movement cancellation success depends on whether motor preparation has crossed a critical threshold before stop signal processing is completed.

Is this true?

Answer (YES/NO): NO